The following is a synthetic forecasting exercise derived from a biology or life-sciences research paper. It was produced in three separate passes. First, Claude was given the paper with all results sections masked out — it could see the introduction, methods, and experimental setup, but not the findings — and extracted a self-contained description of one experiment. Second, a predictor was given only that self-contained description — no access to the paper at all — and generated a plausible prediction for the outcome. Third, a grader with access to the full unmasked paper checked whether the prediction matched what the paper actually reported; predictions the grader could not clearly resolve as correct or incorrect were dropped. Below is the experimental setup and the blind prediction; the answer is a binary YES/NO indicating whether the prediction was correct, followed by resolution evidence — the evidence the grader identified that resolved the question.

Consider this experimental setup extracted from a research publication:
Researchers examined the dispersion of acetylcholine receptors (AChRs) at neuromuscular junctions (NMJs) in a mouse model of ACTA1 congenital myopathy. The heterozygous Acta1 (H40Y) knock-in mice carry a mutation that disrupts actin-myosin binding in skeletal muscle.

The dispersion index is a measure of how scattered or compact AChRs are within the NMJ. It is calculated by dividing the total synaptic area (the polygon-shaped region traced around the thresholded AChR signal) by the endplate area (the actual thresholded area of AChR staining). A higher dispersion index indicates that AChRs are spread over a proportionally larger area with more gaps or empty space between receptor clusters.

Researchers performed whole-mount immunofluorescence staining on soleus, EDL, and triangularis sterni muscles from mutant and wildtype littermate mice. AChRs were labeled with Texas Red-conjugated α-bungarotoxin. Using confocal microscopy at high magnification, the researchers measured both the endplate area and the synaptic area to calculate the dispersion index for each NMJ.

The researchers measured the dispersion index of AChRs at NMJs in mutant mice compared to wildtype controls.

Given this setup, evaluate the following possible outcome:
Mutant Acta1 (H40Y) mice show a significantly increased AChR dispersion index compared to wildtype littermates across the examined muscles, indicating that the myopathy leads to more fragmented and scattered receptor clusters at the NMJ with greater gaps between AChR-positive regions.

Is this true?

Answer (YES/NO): NO